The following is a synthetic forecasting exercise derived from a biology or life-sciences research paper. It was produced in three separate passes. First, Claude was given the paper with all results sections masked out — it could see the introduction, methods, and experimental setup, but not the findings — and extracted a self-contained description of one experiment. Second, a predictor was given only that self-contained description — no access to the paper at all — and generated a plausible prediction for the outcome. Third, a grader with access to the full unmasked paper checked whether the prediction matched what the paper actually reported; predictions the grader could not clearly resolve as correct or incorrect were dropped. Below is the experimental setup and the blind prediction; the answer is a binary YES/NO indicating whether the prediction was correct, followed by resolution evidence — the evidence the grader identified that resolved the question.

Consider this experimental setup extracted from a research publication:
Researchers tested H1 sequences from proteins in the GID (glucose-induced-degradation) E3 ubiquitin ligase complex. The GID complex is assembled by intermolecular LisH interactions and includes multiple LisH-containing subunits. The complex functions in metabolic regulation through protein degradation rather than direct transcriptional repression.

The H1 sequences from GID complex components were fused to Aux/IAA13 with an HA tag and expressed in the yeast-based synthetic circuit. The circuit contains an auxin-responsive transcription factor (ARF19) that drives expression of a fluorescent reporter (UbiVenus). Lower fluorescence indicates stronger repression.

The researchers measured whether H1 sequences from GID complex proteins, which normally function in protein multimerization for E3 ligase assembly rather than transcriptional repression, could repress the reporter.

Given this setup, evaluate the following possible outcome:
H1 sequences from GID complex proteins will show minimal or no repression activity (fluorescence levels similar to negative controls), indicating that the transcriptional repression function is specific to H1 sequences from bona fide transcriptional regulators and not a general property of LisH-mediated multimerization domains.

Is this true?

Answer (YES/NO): NO